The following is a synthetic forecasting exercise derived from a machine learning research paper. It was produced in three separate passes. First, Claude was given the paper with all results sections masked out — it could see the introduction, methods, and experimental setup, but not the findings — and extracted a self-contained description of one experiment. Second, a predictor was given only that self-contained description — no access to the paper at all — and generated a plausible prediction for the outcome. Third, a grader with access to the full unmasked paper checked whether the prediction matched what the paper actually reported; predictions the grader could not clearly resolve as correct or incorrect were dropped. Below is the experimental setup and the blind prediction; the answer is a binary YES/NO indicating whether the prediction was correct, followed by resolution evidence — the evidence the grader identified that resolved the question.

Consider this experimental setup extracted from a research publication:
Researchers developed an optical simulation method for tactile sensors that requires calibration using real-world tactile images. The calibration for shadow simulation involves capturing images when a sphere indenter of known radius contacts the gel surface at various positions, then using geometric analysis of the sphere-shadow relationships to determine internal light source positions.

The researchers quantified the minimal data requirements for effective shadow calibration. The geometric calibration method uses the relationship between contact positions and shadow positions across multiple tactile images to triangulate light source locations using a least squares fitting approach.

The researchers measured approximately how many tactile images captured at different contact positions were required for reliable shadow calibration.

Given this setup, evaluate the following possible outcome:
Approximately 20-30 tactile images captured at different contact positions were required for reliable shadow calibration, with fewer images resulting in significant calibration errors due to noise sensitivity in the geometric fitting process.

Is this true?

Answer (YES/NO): NO